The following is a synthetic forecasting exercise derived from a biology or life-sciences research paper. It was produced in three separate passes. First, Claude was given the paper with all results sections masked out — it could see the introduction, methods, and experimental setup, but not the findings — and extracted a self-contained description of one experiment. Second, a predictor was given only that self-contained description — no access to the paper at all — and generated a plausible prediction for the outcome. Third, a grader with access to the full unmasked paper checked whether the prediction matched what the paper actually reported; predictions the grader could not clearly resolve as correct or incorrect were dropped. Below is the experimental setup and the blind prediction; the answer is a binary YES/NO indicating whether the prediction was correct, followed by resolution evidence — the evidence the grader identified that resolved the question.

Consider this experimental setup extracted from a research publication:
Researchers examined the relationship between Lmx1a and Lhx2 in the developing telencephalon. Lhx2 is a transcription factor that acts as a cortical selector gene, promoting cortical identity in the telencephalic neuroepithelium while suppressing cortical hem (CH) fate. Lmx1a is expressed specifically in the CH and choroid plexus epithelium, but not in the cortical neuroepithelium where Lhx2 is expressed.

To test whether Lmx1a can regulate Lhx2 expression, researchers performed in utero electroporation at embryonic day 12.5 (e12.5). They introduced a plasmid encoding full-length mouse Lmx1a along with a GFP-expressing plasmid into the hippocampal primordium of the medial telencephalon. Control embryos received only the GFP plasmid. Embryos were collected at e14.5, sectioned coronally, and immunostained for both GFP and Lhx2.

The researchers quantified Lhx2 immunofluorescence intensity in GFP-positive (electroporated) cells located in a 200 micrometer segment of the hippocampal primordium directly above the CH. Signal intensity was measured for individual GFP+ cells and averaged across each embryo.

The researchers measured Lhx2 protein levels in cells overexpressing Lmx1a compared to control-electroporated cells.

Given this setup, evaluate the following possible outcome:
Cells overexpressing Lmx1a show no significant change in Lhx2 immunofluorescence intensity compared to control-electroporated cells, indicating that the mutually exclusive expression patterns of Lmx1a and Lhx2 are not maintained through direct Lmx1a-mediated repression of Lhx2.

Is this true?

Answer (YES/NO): NO